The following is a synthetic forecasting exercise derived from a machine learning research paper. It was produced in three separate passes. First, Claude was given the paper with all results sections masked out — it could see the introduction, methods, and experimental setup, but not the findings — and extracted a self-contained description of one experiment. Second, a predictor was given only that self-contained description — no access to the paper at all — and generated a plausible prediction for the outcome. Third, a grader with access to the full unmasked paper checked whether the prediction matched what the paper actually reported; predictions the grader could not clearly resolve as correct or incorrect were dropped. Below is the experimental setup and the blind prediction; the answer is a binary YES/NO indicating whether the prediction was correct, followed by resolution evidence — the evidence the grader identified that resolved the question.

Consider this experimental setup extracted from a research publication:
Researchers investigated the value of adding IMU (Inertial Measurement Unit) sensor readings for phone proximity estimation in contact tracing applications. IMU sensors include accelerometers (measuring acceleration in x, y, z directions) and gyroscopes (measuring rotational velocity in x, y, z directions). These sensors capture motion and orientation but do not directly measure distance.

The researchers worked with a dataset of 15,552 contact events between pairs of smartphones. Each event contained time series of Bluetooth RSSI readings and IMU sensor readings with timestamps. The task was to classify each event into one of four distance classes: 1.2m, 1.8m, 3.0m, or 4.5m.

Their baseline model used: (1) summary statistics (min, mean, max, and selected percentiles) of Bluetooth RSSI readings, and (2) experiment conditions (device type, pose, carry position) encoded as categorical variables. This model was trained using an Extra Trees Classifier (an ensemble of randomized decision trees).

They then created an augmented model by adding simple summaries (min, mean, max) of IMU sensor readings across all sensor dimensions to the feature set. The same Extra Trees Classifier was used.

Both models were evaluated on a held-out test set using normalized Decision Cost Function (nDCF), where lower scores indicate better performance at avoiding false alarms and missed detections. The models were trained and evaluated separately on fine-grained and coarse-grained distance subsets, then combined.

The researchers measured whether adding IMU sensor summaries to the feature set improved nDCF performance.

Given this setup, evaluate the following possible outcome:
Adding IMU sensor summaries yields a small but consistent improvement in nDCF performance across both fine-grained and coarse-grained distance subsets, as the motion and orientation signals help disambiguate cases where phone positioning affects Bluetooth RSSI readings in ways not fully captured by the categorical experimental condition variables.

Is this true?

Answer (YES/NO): NO